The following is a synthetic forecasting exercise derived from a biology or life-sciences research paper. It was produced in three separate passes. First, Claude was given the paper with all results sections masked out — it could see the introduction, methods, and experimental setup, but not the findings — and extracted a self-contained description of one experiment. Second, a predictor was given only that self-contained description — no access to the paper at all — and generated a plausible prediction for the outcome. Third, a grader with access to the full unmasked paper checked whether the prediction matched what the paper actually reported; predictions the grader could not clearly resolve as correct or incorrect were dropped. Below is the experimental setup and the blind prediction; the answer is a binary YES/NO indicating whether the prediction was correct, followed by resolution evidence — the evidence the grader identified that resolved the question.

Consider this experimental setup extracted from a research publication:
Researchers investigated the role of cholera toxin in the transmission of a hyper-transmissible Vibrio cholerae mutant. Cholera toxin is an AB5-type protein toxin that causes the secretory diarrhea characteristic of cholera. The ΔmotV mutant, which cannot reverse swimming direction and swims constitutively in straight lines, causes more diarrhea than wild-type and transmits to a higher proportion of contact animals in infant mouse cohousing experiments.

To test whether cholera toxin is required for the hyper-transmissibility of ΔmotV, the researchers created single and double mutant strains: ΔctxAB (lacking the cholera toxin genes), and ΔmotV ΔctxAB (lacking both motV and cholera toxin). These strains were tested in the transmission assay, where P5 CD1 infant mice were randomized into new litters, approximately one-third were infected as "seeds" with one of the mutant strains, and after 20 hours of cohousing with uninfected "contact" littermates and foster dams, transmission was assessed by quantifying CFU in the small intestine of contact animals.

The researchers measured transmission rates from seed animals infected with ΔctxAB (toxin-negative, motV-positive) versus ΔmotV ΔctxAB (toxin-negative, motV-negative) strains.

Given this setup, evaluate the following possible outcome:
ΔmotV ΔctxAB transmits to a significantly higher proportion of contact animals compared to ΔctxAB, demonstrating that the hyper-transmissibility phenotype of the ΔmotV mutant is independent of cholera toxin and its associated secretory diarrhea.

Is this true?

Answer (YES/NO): NO